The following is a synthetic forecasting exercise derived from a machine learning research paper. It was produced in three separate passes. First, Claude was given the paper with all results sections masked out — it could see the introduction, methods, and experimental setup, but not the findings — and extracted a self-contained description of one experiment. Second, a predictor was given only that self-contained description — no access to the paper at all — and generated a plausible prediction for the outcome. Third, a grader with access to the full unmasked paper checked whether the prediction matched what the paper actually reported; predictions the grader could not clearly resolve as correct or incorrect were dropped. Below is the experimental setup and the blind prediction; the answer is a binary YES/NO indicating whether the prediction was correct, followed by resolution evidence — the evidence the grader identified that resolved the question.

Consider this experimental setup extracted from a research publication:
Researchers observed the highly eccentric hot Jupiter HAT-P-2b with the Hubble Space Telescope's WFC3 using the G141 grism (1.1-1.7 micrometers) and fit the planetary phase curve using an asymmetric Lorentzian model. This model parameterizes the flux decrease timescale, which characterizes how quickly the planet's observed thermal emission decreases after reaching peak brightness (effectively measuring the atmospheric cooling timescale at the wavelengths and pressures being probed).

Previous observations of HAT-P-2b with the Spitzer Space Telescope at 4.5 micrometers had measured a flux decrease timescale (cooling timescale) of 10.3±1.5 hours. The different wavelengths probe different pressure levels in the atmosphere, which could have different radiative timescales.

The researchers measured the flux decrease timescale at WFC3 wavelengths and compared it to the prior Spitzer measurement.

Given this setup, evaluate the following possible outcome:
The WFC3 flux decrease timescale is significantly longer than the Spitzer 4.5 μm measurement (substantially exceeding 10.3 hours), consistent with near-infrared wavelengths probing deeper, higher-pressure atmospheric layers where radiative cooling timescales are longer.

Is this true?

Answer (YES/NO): NO